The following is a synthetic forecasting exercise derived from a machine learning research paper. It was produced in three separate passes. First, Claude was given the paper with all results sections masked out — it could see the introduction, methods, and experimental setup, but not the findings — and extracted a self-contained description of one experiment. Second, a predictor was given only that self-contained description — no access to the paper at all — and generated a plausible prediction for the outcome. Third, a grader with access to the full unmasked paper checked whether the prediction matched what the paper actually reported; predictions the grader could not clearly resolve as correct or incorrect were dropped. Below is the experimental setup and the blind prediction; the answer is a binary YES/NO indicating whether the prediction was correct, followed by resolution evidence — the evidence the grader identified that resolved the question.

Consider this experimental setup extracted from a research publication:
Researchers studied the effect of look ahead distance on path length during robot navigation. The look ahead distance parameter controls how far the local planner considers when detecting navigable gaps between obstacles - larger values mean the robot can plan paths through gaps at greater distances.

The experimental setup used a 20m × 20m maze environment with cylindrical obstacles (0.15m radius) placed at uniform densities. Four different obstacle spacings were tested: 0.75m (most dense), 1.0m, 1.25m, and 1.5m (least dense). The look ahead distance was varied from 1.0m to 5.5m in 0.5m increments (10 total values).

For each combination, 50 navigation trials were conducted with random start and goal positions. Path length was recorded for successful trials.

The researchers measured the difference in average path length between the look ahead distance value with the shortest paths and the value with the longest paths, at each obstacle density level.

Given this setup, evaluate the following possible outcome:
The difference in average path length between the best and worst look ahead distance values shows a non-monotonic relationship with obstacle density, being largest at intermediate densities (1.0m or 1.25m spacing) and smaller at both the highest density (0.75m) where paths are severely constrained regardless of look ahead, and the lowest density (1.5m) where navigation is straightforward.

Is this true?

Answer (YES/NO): NO